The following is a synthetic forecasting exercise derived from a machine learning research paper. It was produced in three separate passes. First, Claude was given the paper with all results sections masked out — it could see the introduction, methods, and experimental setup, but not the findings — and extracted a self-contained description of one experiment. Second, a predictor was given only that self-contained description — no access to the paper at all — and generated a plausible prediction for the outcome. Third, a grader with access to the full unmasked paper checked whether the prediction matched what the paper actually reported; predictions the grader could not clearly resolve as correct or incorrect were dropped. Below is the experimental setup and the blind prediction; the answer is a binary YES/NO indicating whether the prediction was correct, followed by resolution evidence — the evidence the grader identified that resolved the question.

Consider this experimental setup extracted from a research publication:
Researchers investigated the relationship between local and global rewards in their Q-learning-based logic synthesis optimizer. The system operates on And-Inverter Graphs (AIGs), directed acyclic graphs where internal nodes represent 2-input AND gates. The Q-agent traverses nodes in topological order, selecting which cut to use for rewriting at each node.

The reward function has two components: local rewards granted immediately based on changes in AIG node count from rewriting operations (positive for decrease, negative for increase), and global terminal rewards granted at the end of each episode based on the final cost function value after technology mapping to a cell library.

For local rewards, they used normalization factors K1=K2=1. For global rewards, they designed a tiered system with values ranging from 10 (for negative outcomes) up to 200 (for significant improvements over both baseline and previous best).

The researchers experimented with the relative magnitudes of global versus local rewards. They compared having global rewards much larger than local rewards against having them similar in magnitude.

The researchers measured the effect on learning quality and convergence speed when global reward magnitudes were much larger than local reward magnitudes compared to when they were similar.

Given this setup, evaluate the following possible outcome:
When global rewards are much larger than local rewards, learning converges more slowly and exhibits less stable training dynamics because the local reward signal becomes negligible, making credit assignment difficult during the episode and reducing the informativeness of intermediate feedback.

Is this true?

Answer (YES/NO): NO